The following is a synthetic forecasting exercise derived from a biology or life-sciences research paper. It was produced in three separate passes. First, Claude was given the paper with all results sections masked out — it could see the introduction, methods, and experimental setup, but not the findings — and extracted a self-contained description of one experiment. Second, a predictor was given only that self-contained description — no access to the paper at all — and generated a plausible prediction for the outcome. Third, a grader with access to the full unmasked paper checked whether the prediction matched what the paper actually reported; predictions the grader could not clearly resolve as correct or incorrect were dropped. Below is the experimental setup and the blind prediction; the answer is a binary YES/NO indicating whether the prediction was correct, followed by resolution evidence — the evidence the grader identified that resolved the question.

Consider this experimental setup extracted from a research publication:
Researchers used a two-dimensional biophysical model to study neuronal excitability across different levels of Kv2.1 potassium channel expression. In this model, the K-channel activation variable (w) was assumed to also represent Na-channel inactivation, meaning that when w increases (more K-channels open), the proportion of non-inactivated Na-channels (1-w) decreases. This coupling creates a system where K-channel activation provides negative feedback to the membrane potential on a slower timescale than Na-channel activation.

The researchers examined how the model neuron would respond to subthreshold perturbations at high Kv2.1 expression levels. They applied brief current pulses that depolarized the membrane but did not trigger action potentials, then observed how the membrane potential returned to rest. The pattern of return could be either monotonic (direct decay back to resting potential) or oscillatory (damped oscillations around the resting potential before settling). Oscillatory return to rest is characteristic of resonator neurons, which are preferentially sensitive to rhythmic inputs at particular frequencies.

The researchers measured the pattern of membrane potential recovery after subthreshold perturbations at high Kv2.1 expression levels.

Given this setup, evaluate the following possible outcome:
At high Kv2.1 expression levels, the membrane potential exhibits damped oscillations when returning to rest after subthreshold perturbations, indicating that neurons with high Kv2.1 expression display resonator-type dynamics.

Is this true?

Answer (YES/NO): YES